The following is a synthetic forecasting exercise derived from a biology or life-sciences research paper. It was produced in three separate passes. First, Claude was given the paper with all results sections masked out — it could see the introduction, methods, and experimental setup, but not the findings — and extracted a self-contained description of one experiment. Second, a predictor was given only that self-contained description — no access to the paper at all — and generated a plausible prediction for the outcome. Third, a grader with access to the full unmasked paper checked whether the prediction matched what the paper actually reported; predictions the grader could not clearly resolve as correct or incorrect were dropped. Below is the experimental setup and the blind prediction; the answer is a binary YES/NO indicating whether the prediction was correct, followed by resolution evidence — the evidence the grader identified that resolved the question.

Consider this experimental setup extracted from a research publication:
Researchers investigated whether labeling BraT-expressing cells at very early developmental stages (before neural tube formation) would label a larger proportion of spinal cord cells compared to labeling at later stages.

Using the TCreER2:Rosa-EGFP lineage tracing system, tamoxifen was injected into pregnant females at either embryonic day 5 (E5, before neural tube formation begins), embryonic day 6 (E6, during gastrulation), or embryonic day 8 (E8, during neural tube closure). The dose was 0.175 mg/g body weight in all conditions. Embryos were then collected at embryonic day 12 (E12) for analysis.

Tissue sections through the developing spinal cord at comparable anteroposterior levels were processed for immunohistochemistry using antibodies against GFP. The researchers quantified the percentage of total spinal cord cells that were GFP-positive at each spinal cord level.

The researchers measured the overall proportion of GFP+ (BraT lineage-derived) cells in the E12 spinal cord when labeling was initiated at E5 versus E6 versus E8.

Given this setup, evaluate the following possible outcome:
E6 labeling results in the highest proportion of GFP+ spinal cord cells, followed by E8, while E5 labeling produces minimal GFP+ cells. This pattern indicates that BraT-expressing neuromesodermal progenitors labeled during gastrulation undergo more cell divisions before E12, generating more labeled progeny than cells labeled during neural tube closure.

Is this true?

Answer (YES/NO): NO